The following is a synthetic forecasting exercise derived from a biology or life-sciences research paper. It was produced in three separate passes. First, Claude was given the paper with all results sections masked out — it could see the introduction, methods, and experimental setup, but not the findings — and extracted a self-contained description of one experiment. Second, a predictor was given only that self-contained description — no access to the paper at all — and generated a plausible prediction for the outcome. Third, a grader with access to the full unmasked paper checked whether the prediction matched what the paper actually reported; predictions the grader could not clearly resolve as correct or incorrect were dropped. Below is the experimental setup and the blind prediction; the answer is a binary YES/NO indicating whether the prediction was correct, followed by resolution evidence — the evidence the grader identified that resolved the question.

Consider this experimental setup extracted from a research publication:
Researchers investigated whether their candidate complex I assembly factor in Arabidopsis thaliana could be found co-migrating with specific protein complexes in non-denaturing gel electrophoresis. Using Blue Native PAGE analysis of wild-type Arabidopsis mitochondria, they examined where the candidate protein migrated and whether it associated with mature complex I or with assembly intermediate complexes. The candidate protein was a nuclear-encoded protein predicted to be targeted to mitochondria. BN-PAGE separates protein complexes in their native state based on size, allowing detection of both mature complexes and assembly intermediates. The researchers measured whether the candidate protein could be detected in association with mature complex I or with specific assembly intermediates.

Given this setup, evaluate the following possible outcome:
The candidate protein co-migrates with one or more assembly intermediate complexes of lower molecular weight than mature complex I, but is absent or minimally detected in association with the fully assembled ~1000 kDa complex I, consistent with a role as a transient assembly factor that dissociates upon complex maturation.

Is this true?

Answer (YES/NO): YES